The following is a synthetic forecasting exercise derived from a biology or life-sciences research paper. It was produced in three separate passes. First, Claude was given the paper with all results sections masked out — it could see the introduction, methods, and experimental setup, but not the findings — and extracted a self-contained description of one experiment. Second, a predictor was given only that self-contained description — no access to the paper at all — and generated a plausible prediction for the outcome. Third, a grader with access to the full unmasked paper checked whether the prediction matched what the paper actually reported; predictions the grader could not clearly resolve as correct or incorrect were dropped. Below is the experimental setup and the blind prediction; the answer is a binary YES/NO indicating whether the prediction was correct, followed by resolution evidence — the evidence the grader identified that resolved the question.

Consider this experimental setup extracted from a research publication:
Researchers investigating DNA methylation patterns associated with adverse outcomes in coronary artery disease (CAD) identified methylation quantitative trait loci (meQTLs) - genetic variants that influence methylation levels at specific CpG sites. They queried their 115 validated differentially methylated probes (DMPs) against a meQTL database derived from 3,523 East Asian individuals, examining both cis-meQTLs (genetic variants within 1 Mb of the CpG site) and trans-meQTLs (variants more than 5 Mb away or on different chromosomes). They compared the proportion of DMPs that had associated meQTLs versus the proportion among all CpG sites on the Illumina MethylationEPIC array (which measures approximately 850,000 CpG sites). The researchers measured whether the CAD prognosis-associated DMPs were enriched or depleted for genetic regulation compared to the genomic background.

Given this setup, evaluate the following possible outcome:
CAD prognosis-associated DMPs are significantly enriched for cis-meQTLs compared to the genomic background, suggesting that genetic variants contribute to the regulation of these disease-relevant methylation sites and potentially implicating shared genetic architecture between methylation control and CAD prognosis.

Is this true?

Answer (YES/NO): YES